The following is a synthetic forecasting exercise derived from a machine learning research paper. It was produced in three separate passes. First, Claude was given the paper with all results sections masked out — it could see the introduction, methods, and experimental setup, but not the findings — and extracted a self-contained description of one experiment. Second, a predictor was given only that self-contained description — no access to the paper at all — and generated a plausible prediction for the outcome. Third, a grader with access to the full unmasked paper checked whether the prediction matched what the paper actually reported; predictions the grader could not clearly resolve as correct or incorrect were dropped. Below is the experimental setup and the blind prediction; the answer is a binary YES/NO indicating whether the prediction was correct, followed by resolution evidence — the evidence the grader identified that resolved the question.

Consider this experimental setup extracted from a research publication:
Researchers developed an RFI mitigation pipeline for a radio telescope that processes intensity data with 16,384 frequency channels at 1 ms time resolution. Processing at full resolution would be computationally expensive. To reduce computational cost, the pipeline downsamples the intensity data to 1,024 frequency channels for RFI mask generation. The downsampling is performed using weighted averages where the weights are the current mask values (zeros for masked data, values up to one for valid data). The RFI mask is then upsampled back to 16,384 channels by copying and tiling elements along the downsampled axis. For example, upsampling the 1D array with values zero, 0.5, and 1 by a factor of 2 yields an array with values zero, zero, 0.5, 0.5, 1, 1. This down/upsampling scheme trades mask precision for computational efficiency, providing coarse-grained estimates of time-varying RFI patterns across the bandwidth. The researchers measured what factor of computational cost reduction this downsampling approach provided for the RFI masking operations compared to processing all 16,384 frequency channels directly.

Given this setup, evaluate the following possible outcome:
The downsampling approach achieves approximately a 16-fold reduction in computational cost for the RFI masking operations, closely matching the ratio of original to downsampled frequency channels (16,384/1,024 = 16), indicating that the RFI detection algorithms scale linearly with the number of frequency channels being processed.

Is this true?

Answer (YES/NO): YES